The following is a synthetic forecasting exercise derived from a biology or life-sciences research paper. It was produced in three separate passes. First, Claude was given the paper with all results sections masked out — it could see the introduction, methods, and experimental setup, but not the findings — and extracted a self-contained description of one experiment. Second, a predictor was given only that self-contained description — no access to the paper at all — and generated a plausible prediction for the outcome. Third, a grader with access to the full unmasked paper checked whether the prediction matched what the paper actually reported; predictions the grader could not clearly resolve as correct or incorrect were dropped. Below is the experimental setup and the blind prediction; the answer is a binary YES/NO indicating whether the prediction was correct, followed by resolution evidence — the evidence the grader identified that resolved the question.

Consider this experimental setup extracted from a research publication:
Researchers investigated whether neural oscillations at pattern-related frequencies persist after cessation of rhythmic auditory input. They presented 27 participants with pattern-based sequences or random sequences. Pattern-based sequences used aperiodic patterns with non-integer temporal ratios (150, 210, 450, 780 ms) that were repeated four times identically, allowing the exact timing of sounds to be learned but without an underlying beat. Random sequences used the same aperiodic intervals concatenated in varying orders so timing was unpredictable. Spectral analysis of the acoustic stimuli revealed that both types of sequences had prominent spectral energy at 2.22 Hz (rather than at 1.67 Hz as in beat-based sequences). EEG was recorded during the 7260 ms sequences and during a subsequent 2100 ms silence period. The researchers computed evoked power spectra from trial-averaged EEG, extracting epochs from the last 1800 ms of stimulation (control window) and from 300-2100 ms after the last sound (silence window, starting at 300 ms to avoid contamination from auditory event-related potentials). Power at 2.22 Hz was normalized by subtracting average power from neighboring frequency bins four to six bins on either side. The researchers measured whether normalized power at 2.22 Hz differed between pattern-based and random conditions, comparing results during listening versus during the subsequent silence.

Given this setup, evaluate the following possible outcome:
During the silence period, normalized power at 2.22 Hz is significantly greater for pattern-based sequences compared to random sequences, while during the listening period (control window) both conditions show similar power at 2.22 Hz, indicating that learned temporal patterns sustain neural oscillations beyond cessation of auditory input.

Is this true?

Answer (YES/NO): NO